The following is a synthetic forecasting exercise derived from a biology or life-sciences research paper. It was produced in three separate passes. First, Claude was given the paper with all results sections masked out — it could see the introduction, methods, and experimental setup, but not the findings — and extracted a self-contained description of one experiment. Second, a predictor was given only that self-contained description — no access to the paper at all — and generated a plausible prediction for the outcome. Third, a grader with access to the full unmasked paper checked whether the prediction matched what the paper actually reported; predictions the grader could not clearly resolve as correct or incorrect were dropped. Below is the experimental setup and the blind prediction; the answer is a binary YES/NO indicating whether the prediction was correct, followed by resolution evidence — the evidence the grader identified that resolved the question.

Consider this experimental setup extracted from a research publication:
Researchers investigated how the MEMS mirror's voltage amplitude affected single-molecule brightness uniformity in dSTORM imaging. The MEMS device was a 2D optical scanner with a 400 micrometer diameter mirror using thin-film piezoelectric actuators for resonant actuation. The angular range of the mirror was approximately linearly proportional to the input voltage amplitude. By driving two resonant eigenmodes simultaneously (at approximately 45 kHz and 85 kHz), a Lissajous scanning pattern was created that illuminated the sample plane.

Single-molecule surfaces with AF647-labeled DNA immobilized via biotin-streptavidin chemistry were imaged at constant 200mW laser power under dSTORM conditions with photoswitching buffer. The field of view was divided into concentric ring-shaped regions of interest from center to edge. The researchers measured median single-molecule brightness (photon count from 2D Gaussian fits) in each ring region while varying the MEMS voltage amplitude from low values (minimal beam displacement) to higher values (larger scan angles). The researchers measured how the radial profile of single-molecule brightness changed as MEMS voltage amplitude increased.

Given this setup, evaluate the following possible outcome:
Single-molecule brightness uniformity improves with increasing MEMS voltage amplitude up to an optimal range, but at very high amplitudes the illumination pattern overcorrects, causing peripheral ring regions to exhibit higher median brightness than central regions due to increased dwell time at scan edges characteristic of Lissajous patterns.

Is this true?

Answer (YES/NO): NO